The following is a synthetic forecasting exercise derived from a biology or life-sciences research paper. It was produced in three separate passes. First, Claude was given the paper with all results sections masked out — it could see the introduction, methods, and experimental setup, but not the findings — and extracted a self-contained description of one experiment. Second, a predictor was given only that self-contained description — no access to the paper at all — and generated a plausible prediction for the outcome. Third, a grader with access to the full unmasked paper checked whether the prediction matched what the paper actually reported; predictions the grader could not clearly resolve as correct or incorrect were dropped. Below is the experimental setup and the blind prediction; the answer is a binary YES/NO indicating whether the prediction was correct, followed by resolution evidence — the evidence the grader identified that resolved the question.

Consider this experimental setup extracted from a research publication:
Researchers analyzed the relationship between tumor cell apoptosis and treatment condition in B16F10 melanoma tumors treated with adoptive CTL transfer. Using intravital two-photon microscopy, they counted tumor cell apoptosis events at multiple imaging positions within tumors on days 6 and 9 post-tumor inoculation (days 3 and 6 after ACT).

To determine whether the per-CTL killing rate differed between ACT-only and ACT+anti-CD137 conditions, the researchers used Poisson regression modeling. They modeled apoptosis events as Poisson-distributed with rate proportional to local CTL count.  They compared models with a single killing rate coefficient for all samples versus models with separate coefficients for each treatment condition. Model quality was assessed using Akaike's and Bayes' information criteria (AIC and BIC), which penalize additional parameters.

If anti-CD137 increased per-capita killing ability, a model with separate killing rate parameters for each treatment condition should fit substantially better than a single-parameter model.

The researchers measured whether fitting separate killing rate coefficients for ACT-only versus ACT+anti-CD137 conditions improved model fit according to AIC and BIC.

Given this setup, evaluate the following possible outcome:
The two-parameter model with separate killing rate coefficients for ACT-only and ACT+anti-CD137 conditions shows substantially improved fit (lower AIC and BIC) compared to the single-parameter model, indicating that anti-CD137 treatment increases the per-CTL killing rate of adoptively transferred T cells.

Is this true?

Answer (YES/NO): NO